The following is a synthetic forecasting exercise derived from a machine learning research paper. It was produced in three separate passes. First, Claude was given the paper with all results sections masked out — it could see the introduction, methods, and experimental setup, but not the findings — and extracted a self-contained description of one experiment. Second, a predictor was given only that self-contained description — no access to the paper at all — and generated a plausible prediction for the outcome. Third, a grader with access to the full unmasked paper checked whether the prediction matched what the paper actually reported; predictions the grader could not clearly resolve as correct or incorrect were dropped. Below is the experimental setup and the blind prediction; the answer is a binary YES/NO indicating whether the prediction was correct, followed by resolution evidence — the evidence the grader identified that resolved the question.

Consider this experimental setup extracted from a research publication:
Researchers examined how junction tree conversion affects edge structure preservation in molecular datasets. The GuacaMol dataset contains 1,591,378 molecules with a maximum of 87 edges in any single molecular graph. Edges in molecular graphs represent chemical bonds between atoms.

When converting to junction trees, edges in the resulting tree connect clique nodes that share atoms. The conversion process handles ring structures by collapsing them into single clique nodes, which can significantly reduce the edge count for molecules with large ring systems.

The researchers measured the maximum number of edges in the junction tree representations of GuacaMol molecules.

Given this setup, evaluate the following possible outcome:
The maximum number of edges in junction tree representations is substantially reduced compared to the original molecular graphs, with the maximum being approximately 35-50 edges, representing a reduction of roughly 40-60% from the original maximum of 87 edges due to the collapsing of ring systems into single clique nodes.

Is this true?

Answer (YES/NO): NO